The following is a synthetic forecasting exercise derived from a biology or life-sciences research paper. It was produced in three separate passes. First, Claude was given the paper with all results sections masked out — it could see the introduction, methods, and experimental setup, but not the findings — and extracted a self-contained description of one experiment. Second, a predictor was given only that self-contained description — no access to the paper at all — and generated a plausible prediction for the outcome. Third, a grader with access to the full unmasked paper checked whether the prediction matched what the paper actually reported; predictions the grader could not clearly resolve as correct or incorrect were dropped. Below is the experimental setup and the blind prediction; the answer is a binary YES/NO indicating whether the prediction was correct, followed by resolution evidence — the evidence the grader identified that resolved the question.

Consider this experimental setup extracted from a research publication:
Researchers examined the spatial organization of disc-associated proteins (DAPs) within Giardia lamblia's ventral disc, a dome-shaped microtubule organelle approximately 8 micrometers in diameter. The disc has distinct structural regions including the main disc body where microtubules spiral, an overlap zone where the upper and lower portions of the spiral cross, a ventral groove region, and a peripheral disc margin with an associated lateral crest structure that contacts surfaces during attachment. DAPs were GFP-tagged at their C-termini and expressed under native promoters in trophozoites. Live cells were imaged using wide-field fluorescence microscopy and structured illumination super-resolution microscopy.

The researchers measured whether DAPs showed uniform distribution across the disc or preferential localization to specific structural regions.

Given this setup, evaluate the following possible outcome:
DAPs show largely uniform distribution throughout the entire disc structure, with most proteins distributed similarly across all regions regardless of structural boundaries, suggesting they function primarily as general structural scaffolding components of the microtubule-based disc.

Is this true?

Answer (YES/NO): NO